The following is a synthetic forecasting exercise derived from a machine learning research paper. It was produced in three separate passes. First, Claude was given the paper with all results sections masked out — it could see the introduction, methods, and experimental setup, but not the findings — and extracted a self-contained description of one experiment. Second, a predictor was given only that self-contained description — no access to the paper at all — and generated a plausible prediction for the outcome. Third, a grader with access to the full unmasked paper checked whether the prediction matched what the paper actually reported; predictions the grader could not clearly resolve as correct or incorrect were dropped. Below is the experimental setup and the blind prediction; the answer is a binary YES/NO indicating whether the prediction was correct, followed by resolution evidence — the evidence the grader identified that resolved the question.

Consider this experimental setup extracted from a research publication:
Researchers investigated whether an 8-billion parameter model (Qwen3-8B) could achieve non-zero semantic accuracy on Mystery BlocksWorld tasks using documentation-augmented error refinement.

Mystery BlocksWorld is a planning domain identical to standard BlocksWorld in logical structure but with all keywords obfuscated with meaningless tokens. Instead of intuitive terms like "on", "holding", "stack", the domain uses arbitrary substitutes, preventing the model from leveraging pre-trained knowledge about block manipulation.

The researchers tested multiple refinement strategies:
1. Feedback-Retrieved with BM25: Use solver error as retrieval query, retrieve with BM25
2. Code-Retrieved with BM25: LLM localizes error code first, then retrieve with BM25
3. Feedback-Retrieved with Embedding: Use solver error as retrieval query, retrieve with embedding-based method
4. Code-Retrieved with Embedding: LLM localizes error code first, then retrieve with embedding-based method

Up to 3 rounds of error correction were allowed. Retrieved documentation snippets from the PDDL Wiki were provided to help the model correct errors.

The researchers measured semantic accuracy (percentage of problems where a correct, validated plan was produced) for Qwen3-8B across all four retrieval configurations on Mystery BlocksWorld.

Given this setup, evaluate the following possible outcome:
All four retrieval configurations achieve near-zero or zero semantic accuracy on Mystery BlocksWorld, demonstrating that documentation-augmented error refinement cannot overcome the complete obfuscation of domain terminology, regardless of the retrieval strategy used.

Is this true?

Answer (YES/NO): YES